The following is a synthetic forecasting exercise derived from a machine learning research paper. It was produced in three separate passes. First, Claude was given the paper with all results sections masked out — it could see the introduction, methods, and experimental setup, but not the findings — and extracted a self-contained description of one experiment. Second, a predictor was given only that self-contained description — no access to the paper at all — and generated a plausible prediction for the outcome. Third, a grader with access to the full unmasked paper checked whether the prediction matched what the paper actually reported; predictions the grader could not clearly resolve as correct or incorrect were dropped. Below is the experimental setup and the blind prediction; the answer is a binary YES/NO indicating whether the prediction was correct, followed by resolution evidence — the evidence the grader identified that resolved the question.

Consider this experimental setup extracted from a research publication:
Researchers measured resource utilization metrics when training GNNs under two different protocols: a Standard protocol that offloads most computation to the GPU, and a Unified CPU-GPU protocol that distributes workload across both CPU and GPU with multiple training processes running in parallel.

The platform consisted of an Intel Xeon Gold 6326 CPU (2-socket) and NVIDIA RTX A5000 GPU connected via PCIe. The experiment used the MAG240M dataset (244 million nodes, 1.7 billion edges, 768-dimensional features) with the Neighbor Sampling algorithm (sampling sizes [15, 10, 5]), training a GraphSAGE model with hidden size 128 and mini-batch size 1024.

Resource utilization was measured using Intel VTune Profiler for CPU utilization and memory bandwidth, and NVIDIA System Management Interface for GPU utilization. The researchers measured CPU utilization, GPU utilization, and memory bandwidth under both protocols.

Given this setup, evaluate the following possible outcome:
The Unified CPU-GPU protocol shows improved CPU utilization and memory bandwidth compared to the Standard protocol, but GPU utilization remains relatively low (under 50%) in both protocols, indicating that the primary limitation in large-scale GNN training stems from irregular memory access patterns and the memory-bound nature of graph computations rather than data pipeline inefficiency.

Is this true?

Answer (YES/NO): NO